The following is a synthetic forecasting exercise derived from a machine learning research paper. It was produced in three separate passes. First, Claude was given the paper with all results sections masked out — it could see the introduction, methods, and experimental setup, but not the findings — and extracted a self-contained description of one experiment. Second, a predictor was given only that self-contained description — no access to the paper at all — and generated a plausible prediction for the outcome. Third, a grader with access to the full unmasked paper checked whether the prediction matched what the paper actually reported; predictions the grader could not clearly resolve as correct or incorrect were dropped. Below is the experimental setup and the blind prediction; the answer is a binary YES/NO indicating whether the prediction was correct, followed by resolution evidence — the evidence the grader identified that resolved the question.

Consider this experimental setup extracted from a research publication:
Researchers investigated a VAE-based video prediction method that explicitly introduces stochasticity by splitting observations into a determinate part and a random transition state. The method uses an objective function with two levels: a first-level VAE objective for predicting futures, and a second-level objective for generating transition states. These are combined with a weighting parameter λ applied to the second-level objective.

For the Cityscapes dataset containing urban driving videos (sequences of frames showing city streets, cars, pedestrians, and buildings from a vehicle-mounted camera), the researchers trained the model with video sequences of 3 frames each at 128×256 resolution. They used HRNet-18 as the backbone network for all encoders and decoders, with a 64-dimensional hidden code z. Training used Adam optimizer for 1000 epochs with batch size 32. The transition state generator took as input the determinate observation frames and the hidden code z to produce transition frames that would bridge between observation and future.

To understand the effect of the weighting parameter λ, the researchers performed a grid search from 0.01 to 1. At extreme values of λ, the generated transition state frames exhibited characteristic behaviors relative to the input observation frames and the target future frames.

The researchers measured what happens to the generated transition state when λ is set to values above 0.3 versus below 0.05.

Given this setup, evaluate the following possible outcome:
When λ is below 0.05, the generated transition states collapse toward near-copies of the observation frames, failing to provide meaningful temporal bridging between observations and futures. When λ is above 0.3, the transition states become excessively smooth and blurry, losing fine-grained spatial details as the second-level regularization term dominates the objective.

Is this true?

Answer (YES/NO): NO